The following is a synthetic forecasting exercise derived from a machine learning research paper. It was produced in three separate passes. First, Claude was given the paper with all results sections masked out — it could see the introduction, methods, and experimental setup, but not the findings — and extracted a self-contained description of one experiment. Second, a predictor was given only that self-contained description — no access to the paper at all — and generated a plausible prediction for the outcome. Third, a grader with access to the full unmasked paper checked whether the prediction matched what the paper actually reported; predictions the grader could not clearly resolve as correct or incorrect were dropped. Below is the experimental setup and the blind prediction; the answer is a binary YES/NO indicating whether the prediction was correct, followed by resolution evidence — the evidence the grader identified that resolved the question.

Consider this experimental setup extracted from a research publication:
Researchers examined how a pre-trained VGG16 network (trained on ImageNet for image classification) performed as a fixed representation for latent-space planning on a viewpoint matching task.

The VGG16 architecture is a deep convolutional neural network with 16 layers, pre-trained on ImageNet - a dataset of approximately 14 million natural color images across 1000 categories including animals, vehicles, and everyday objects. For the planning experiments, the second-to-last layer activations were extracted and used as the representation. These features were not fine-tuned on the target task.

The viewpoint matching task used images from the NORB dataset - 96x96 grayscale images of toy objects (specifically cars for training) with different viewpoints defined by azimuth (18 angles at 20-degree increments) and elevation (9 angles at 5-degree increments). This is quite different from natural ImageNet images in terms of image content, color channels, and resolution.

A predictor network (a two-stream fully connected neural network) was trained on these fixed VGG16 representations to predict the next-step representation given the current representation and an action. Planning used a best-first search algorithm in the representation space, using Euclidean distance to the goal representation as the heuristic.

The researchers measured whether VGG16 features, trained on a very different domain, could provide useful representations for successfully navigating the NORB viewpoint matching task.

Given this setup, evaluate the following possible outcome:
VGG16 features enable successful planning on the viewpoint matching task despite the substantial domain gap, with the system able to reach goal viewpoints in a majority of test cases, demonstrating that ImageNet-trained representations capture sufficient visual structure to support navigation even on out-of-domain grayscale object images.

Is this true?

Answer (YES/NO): YES